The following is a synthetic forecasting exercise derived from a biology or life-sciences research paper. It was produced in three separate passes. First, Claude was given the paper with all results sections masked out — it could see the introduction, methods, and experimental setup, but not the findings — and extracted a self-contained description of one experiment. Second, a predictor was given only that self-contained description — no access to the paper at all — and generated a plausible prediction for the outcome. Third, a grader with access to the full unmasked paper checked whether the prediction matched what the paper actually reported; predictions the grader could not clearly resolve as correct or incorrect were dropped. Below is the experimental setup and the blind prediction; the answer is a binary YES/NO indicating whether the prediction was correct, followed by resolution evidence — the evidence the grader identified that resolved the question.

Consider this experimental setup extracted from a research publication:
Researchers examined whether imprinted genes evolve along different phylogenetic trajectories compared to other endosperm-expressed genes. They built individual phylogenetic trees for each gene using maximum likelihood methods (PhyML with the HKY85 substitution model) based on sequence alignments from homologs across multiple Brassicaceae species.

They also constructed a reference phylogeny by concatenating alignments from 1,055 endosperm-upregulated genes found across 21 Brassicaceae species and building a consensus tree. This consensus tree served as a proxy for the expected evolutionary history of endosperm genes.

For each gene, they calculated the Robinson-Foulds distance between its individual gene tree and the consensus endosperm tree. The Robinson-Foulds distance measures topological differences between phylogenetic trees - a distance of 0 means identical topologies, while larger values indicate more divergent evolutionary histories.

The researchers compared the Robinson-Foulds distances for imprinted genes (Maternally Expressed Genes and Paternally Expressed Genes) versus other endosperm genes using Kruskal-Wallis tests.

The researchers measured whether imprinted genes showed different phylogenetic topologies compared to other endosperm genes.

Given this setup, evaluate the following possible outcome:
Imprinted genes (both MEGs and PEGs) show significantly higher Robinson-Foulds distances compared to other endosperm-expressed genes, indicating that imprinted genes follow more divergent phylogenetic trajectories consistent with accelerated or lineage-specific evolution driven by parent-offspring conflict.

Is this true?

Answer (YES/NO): NO